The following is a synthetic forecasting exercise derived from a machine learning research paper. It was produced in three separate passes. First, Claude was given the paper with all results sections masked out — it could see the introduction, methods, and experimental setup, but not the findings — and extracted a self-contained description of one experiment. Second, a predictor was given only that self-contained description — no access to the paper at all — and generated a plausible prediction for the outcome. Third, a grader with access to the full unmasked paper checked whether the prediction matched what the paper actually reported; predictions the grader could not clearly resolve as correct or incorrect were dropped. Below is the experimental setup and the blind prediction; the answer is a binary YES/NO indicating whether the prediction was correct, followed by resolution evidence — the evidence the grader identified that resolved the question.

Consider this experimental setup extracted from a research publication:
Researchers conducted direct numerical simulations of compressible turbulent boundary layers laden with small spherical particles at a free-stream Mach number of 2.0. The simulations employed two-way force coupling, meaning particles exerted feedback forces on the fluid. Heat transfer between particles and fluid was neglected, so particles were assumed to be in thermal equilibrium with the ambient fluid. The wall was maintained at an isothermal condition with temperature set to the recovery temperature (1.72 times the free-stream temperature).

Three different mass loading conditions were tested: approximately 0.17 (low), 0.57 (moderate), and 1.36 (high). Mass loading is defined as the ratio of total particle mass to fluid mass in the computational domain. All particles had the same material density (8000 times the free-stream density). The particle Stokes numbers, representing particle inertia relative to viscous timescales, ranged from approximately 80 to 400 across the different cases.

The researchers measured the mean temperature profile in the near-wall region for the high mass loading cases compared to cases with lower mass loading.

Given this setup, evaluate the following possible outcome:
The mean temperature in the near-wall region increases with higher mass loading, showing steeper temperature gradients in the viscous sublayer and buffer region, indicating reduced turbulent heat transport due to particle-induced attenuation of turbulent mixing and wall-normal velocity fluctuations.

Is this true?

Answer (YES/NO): NO